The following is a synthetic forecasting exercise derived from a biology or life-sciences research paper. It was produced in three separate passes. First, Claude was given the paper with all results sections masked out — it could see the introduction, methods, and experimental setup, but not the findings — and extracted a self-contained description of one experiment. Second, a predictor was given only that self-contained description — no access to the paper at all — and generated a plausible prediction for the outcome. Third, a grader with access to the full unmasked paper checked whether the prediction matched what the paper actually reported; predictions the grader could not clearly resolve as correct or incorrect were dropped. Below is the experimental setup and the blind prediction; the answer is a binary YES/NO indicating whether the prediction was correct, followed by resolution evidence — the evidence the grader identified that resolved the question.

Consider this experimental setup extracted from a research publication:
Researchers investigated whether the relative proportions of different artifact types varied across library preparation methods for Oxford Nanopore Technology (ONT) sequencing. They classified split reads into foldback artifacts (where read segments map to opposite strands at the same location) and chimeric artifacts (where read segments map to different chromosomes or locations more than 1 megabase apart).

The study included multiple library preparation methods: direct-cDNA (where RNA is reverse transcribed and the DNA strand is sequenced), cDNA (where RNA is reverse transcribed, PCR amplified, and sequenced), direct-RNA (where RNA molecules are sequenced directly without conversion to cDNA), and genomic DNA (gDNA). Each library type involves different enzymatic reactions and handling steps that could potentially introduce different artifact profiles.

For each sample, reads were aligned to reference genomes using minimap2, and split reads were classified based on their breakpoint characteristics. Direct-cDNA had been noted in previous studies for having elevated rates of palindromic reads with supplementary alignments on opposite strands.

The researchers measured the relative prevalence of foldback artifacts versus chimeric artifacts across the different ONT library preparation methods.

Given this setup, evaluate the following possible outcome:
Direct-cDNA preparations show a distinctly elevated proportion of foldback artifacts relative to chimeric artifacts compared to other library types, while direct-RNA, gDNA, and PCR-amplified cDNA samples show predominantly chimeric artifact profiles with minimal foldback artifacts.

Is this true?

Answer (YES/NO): YES